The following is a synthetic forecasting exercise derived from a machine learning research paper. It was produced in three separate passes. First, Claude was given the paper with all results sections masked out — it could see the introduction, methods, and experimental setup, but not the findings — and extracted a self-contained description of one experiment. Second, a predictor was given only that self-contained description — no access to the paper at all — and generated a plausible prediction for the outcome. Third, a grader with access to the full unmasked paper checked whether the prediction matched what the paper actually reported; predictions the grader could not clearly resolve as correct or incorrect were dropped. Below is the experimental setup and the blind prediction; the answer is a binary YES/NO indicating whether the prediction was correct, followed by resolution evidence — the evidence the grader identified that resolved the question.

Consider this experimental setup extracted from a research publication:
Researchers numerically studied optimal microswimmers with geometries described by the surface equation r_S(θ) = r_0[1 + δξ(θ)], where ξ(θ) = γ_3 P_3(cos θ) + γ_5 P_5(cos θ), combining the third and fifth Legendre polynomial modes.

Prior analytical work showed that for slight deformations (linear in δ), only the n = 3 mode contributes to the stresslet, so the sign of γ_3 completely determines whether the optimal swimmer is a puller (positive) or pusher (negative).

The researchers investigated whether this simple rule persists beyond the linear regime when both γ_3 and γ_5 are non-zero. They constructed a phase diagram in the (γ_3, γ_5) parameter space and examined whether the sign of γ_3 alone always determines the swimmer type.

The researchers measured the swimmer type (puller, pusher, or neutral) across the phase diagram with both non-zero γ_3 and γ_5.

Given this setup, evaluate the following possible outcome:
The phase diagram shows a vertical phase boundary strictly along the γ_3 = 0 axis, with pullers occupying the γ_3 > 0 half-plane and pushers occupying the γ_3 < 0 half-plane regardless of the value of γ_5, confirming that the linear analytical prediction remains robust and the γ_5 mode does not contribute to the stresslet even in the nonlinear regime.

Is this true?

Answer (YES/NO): NO